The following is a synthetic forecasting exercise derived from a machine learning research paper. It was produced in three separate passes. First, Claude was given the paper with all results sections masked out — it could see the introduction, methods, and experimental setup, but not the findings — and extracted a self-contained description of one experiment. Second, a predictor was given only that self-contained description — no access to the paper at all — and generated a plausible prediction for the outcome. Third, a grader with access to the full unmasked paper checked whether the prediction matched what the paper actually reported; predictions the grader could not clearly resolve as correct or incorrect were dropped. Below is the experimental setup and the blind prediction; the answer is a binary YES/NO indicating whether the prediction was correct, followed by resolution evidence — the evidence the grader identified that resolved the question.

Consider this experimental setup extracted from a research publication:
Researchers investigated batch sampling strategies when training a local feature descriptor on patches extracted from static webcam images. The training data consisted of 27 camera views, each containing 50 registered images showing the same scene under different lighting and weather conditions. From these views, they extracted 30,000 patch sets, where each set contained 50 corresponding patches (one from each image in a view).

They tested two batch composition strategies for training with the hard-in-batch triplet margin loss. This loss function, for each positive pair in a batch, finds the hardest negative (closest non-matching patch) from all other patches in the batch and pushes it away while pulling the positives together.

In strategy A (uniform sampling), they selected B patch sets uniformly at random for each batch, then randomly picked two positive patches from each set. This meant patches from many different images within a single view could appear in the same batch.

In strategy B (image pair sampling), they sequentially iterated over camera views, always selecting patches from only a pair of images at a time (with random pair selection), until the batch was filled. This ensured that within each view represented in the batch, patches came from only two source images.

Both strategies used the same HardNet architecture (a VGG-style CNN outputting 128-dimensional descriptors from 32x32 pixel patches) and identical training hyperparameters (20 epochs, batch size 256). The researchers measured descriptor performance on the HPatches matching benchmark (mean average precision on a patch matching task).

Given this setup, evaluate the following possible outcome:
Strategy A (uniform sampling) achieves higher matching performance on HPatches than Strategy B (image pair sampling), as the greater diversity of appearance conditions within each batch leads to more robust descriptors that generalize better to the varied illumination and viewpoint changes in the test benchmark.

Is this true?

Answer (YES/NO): NO